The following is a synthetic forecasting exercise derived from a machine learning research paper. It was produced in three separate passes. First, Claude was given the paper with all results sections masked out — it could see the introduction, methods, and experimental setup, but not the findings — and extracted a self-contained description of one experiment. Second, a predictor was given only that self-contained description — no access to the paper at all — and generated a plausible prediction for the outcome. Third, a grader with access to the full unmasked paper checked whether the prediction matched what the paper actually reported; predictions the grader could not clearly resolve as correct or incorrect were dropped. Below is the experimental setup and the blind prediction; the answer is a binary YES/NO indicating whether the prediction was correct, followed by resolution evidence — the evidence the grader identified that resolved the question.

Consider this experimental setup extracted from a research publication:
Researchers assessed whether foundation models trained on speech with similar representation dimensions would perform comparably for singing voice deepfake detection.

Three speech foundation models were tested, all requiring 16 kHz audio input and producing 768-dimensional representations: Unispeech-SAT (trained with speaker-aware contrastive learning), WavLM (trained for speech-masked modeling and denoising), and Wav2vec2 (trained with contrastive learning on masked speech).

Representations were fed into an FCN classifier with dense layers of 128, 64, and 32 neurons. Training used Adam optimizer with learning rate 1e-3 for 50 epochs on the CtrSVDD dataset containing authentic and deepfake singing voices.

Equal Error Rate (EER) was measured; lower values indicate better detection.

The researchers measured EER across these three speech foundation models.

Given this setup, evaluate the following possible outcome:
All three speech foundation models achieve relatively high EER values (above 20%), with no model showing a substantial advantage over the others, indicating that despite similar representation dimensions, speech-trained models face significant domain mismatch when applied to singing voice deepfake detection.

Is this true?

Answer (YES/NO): NO